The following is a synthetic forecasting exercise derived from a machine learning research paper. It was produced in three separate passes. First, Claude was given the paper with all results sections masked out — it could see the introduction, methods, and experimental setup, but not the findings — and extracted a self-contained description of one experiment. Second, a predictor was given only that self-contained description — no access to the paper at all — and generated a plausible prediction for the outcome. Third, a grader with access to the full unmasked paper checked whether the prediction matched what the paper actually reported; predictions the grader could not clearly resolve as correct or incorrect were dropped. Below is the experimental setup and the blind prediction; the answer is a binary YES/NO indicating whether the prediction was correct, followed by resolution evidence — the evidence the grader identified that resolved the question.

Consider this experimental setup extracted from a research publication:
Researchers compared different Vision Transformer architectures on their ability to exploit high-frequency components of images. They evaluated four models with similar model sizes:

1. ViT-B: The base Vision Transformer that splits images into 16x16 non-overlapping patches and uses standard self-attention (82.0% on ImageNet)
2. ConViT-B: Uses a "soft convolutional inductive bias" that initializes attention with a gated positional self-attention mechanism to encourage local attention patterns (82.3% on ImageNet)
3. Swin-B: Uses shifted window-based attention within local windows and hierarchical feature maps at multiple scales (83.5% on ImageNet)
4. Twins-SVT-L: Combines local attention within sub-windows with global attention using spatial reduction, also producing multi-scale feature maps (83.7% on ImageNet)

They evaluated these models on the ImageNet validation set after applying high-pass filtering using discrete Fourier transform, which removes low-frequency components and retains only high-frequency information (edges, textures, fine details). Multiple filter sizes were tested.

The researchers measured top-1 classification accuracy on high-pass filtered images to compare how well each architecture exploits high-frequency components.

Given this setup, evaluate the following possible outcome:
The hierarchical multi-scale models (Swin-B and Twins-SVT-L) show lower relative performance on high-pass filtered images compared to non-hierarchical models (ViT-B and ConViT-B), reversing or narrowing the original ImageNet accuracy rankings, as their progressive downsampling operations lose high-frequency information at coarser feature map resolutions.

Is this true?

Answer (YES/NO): NO